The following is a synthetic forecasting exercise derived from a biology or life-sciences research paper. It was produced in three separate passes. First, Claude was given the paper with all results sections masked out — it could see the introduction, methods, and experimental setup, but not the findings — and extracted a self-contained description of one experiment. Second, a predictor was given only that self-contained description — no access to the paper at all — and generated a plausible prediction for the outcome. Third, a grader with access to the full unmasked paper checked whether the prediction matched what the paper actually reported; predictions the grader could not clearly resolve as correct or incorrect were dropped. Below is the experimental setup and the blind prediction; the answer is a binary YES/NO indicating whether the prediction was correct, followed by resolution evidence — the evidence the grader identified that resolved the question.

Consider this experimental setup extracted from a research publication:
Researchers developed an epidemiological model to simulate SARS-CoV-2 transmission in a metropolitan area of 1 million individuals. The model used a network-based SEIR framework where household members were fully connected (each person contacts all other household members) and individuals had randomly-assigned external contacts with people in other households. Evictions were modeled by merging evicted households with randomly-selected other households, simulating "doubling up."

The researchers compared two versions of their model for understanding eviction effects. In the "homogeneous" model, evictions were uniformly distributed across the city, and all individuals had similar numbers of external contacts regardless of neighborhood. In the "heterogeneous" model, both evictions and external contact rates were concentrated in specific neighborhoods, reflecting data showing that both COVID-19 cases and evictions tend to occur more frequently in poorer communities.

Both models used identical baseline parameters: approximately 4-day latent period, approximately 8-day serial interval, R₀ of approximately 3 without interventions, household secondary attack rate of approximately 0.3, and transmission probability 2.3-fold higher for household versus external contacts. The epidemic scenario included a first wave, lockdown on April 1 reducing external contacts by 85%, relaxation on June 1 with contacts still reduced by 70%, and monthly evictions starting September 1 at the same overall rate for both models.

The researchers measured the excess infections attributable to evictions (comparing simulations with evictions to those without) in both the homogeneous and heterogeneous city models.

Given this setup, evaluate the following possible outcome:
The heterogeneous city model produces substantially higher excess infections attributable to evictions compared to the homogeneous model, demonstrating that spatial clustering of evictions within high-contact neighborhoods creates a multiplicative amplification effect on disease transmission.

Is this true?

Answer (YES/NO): YES